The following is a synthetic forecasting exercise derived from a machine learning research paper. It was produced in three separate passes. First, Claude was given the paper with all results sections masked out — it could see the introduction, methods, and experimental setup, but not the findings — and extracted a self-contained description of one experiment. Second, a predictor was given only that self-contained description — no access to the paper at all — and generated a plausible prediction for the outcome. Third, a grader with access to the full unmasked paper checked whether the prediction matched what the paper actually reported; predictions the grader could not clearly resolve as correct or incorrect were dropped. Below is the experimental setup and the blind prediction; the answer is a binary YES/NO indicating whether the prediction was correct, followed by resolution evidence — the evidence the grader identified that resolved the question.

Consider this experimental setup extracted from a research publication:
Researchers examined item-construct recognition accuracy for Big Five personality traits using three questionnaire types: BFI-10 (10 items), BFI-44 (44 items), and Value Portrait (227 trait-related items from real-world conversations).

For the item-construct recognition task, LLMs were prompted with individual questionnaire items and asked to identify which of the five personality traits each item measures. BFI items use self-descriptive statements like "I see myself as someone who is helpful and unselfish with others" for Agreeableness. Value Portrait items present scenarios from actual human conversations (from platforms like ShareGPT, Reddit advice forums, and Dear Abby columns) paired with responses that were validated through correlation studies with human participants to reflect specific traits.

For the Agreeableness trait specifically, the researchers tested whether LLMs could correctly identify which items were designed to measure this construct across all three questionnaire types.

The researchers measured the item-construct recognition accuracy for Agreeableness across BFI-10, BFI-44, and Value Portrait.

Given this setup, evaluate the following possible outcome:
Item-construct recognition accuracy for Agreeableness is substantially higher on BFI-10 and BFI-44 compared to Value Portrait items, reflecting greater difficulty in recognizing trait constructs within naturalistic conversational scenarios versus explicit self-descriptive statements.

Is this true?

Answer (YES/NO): YES